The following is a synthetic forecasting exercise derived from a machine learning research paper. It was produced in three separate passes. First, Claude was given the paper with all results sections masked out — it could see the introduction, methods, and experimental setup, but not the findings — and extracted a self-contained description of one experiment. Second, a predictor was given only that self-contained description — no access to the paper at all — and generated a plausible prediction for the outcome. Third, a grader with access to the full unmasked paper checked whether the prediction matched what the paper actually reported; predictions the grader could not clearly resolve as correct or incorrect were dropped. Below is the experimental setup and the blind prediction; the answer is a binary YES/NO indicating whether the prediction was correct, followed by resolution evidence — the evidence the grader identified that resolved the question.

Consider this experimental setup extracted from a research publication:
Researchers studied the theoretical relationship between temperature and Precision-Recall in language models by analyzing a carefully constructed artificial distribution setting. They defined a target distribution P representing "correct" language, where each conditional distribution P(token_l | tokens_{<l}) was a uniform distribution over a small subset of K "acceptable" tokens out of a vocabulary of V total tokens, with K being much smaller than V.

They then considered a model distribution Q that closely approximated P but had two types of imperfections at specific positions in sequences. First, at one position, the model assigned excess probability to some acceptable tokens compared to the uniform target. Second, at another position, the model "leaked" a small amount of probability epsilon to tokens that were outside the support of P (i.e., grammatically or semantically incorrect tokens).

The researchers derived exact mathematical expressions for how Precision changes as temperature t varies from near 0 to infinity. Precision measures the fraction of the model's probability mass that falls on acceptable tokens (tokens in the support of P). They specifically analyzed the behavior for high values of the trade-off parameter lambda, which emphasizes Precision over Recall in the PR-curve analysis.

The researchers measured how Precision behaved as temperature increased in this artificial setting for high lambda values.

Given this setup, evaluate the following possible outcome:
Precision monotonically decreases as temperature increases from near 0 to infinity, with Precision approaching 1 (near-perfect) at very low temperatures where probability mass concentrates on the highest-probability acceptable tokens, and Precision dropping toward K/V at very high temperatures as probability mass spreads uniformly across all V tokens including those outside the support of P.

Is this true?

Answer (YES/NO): YES